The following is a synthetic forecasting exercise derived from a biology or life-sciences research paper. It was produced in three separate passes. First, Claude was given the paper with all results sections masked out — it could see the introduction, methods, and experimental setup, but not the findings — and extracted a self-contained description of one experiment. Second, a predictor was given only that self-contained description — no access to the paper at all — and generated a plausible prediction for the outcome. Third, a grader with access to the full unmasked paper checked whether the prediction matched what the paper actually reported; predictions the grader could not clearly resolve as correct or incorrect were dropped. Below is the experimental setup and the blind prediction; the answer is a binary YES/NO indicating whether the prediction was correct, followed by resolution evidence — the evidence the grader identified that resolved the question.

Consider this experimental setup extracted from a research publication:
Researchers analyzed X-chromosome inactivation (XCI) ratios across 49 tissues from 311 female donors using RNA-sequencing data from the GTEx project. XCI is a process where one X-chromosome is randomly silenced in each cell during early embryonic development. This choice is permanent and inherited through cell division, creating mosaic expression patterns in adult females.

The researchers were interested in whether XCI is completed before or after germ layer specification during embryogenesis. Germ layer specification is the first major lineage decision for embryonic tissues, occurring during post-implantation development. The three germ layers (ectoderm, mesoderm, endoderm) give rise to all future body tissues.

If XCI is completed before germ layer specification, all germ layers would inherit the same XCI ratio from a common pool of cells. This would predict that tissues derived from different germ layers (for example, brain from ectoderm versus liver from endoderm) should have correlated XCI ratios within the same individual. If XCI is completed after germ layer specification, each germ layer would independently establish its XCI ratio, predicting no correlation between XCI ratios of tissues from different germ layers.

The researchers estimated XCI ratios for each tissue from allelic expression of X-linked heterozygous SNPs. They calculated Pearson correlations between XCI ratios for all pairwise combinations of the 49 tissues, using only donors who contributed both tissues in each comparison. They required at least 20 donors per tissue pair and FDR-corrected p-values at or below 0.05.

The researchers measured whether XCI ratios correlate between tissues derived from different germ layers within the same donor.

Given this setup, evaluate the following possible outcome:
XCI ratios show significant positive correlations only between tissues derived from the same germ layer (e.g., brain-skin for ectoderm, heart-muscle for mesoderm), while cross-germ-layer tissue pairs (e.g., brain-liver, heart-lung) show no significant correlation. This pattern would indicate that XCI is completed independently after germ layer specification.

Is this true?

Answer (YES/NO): NO